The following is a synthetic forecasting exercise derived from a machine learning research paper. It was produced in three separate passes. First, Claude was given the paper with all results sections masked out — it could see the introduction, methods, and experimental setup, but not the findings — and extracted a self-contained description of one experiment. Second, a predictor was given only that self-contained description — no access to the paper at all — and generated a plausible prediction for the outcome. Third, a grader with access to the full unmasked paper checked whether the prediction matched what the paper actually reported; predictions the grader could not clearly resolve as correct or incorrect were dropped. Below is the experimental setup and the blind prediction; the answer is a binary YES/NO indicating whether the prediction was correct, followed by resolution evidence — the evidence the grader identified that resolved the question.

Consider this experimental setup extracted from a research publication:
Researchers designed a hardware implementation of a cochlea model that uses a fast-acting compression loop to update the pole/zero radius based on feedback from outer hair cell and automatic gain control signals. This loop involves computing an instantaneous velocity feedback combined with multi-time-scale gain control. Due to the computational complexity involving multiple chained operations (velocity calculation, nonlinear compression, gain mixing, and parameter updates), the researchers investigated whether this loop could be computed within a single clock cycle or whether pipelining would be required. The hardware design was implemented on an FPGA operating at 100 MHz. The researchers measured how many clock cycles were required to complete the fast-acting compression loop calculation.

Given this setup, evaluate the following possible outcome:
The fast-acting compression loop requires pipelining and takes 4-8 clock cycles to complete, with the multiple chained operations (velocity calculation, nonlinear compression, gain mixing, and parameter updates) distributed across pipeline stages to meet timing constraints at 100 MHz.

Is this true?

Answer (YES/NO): YES